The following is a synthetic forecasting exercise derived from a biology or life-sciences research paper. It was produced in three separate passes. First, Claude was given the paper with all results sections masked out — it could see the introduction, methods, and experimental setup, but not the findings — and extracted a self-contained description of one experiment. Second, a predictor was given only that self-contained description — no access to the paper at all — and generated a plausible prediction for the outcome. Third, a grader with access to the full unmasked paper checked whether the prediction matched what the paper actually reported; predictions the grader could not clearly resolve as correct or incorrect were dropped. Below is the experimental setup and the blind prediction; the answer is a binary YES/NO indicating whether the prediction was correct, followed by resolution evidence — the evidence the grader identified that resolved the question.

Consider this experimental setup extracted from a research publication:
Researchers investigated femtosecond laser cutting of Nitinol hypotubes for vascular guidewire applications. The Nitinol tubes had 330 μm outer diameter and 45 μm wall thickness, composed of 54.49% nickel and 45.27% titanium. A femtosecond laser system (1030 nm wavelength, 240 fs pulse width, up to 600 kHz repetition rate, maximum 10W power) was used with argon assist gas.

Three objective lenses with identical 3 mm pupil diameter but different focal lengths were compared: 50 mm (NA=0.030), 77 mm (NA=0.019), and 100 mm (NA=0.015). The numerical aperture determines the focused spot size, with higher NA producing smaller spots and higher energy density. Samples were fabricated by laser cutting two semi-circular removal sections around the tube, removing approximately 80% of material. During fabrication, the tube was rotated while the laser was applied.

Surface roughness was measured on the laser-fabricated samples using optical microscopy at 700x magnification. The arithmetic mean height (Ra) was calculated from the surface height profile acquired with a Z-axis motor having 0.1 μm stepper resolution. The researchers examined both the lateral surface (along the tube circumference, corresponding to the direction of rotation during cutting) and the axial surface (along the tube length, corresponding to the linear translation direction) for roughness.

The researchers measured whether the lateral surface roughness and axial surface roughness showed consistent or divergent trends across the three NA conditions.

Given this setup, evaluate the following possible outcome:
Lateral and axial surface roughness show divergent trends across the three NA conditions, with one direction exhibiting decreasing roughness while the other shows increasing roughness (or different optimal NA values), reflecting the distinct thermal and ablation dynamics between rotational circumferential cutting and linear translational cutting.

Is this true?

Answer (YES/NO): NO